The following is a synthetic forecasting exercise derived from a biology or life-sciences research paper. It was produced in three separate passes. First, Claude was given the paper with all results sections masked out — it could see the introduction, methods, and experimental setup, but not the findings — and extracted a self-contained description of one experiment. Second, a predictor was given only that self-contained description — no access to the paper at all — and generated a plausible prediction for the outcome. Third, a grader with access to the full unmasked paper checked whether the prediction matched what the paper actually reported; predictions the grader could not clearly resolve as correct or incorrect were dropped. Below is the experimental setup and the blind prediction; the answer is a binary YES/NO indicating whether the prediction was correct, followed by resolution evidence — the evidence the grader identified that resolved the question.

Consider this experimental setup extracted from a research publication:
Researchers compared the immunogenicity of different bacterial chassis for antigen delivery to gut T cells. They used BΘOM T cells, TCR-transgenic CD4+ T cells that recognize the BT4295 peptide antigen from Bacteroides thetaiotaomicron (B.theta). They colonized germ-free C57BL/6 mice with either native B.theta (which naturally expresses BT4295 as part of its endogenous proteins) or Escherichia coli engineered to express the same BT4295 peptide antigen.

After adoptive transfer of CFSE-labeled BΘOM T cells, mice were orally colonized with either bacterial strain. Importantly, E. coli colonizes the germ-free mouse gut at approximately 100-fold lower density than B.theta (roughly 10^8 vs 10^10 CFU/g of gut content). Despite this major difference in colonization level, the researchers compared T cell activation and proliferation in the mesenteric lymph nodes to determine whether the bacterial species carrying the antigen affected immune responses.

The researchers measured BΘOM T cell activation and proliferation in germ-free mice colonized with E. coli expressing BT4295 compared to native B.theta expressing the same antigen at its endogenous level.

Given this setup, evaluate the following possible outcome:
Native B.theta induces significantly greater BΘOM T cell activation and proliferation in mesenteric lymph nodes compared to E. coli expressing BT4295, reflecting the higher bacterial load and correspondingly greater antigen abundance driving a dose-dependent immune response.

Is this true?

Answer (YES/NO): NO